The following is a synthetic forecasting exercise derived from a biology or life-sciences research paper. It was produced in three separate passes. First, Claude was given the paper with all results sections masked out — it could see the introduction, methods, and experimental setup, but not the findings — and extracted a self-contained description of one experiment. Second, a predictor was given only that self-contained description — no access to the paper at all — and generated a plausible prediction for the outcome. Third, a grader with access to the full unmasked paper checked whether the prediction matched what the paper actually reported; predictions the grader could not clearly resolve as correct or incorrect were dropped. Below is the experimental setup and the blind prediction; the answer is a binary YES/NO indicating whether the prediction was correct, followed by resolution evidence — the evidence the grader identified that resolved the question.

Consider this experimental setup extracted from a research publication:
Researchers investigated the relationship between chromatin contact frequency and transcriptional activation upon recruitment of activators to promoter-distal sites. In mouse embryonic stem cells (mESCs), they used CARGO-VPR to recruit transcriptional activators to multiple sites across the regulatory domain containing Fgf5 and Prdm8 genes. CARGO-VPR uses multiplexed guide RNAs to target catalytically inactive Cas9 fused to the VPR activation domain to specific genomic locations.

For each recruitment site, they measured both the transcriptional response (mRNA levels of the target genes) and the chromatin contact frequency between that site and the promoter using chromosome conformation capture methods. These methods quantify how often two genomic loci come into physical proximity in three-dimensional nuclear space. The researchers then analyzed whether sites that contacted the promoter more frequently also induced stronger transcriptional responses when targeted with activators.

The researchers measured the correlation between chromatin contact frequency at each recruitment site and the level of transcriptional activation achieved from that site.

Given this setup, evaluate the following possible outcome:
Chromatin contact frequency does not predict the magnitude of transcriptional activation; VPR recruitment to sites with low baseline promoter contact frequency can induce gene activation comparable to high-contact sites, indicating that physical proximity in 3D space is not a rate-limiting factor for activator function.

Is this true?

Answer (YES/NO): NO